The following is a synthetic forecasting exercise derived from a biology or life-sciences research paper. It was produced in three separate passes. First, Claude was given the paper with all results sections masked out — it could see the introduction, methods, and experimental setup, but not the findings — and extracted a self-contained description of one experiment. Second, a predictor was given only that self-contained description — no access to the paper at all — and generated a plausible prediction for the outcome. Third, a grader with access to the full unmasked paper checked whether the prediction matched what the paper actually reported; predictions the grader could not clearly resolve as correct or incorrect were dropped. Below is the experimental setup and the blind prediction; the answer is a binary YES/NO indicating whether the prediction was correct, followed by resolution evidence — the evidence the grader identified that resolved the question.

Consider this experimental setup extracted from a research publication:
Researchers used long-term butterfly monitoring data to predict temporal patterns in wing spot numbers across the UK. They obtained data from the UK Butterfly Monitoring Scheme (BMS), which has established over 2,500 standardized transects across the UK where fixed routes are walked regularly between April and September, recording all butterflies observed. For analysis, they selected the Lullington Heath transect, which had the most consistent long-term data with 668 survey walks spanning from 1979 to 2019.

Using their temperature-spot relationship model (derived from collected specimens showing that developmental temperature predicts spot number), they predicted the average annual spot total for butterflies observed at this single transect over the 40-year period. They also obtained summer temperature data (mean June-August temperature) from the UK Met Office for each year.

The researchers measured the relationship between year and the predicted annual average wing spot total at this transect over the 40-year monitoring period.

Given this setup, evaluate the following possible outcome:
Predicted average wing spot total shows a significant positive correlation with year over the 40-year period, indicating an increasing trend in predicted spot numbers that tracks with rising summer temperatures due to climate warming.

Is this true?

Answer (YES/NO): NO